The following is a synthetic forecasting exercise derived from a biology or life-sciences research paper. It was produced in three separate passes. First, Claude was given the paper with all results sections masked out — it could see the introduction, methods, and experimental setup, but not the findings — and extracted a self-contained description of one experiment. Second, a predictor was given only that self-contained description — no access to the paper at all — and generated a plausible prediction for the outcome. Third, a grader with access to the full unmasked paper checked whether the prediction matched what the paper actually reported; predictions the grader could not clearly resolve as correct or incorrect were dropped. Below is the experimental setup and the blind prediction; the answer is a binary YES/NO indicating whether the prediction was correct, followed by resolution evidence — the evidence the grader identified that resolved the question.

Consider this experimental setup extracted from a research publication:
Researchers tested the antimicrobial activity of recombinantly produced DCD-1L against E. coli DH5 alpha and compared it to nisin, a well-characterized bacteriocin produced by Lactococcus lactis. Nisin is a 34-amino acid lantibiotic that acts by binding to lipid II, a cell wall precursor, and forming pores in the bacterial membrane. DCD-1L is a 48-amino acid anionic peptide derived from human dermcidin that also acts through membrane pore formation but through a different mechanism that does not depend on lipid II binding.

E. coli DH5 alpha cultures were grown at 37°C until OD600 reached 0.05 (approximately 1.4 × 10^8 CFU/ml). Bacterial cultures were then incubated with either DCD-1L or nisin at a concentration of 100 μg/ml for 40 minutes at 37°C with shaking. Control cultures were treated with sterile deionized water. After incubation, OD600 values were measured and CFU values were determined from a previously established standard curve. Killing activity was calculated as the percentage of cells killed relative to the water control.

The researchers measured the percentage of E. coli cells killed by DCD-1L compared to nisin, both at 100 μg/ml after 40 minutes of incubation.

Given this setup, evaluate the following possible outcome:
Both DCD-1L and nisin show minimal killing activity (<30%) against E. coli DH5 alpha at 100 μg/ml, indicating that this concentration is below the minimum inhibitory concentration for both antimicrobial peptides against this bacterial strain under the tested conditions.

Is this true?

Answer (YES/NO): NO